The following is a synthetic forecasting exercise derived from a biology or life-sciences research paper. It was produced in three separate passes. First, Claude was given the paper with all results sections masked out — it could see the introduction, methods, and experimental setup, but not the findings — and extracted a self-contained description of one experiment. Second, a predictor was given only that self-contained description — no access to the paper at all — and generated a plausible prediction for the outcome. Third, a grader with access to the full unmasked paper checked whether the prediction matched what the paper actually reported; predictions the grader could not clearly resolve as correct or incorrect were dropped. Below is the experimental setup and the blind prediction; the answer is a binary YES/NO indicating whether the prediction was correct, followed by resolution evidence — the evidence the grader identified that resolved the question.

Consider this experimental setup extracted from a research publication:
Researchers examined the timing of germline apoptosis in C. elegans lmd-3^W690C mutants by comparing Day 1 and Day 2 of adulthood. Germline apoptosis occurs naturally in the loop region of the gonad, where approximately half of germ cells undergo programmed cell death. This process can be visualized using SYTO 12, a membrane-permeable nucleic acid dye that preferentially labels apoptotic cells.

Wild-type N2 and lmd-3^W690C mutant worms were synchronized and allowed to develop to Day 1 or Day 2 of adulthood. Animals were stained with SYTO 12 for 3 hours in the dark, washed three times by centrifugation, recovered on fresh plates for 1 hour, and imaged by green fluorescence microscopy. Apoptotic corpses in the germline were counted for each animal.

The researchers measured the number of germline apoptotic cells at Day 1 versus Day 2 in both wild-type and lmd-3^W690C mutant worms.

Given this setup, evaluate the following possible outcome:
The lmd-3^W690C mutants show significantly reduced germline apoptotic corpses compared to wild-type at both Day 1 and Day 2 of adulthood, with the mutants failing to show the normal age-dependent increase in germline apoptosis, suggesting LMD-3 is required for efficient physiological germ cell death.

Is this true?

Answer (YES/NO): NO